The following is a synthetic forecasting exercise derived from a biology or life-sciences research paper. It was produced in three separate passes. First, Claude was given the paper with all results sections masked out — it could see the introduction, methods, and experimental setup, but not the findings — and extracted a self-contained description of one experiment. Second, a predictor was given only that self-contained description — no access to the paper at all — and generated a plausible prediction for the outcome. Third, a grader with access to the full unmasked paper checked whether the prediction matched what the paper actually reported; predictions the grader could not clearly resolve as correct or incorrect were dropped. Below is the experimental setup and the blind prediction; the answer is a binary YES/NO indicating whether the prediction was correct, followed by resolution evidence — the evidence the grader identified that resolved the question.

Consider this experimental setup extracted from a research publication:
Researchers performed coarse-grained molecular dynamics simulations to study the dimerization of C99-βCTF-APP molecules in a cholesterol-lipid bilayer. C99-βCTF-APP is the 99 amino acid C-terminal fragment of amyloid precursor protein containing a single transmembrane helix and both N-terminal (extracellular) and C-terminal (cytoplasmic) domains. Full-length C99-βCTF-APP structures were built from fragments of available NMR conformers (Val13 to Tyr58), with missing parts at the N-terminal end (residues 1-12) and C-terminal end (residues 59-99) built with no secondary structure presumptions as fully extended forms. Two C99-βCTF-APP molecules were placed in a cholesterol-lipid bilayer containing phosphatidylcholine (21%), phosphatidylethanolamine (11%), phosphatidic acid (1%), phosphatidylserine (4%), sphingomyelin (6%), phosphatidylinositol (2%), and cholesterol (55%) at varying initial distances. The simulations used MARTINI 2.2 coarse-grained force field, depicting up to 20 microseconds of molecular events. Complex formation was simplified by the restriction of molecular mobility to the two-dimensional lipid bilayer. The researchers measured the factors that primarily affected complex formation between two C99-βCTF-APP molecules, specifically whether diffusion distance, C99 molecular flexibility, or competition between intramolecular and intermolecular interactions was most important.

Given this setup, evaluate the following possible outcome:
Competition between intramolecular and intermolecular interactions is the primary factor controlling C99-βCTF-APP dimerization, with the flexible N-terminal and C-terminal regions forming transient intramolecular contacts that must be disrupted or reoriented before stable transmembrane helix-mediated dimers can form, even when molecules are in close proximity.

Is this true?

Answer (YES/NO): NO